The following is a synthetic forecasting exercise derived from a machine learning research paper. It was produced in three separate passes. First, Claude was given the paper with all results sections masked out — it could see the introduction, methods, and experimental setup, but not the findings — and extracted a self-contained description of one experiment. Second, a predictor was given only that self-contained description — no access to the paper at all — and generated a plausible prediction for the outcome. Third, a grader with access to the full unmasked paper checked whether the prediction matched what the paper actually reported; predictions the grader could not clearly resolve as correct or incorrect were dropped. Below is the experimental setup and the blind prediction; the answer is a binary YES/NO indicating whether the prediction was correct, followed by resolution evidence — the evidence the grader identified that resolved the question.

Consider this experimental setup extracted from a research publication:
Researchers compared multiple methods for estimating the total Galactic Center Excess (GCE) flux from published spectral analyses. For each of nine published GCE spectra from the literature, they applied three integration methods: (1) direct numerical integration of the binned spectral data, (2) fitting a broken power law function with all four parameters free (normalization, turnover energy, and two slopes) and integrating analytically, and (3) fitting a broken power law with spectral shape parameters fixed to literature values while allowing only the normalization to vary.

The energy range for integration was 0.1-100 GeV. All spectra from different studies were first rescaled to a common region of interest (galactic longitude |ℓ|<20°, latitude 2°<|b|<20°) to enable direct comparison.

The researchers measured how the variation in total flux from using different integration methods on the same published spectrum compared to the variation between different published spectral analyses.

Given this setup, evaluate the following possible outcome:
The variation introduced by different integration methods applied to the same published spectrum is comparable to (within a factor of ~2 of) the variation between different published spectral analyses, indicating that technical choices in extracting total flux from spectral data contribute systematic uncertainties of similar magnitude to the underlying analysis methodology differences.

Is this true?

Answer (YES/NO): NO